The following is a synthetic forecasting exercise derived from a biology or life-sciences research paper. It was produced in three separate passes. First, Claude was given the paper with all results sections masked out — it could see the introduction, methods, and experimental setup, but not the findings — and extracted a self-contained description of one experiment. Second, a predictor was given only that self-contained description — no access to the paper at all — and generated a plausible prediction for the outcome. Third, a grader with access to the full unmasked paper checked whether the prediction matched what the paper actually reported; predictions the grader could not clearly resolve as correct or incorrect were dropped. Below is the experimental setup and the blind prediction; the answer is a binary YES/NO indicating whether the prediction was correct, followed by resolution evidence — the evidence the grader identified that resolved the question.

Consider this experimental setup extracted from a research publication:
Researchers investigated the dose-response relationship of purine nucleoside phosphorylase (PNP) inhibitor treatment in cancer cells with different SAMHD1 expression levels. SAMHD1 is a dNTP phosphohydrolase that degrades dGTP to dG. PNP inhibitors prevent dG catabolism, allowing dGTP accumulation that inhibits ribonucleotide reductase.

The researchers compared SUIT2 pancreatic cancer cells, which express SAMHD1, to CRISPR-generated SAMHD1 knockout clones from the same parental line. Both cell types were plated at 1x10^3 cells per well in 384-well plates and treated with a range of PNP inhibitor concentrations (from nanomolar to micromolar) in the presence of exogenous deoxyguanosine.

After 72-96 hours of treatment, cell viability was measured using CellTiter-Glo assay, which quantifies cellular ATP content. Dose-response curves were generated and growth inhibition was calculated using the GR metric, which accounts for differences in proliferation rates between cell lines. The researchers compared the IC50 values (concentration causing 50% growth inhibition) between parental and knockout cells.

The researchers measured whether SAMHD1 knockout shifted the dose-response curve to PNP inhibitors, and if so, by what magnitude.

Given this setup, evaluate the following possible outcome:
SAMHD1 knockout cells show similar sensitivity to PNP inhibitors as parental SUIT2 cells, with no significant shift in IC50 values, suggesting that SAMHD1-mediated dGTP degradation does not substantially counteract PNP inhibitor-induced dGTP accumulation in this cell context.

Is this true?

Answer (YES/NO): NO